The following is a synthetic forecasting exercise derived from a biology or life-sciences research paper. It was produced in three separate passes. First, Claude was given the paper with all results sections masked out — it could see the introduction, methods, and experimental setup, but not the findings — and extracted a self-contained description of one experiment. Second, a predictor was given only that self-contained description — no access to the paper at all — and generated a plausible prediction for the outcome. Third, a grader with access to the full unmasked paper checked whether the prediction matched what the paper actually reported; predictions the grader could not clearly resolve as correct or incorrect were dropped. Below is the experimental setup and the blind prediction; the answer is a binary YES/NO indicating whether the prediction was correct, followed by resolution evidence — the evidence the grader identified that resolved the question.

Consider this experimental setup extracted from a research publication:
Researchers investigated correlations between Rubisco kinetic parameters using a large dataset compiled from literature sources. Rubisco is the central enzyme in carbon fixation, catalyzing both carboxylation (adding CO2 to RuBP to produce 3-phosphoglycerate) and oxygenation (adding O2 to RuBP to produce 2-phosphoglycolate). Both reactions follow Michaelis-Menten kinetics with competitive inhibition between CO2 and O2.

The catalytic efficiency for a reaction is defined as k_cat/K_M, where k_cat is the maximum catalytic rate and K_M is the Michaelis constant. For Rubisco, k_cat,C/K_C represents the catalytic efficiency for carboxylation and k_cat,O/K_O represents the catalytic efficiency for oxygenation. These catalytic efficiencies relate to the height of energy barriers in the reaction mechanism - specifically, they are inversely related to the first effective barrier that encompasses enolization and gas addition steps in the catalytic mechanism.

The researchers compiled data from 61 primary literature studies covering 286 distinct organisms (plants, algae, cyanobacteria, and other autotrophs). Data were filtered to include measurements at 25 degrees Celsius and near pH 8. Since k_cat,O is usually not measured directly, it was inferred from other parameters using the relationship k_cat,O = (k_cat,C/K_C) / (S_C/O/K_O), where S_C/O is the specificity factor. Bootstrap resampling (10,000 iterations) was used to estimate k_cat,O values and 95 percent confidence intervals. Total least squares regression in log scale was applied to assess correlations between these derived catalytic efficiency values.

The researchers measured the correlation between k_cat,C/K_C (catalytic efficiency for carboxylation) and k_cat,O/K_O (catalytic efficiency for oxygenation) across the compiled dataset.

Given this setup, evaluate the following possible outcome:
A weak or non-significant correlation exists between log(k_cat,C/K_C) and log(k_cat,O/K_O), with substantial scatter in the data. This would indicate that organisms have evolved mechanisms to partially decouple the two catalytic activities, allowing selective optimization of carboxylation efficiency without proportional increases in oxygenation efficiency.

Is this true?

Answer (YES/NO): NO